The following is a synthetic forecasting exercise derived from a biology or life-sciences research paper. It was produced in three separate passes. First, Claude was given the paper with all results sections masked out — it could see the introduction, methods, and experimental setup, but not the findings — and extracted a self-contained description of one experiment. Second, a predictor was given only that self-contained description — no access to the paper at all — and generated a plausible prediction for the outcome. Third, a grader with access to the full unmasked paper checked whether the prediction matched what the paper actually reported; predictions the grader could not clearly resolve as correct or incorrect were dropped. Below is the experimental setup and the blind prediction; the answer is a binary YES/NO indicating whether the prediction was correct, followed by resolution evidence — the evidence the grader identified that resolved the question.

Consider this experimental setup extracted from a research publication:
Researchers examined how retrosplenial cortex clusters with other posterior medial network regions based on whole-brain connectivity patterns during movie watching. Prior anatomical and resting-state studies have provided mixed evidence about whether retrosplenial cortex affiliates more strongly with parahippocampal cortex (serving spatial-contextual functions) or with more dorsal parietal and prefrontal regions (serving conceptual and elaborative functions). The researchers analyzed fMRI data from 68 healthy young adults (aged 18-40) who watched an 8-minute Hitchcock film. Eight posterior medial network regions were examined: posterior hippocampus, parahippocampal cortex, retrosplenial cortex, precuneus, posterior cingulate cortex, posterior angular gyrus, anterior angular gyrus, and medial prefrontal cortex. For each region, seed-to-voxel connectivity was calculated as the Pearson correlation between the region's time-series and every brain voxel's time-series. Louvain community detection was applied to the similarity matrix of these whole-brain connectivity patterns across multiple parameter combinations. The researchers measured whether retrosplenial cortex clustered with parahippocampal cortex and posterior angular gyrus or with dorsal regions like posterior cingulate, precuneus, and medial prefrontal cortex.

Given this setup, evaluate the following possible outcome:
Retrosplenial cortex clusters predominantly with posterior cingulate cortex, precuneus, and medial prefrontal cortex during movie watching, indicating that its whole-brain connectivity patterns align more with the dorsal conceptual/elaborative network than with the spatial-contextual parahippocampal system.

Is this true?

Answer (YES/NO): NO